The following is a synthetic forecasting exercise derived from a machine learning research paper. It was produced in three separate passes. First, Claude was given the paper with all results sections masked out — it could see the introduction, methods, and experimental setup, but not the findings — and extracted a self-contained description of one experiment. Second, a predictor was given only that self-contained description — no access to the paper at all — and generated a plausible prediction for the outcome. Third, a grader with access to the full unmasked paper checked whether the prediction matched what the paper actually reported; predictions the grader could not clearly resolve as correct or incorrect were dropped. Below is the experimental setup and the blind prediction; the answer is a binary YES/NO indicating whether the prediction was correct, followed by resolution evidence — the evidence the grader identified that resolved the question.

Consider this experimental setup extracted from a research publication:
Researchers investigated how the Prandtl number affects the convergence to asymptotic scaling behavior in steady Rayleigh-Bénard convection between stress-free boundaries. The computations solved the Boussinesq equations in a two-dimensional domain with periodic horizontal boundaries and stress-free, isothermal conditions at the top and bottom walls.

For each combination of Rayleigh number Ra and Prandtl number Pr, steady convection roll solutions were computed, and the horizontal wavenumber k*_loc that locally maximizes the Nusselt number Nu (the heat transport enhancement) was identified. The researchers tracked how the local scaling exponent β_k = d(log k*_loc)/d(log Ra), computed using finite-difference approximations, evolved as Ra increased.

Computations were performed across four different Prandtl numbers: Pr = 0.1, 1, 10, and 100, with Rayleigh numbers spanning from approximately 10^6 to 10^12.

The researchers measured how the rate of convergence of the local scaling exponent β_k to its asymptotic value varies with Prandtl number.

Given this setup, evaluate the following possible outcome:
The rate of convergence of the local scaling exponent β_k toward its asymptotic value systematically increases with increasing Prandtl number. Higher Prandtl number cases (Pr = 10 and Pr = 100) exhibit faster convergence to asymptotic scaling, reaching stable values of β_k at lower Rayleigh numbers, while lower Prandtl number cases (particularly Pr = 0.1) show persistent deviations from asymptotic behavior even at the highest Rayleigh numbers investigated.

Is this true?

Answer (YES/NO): NO